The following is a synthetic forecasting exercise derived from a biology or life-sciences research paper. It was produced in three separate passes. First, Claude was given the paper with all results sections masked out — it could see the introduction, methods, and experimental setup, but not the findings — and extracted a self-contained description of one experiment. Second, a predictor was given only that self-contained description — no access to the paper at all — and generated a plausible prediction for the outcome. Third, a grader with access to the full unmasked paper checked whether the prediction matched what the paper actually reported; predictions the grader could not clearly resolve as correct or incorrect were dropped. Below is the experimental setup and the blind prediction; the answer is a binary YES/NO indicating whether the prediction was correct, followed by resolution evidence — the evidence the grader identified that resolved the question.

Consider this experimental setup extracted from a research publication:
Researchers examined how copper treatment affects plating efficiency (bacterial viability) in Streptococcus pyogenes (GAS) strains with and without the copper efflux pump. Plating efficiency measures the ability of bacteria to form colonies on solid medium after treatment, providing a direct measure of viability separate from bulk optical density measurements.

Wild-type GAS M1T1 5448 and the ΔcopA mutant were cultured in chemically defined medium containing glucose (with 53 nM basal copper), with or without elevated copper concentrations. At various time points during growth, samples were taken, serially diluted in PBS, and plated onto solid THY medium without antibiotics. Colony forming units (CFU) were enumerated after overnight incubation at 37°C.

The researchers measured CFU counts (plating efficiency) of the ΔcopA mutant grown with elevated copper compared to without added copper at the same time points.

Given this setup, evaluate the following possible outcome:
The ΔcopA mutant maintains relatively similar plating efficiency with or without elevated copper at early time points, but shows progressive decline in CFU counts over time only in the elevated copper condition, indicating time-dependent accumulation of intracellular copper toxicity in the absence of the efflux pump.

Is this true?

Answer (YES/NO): YES